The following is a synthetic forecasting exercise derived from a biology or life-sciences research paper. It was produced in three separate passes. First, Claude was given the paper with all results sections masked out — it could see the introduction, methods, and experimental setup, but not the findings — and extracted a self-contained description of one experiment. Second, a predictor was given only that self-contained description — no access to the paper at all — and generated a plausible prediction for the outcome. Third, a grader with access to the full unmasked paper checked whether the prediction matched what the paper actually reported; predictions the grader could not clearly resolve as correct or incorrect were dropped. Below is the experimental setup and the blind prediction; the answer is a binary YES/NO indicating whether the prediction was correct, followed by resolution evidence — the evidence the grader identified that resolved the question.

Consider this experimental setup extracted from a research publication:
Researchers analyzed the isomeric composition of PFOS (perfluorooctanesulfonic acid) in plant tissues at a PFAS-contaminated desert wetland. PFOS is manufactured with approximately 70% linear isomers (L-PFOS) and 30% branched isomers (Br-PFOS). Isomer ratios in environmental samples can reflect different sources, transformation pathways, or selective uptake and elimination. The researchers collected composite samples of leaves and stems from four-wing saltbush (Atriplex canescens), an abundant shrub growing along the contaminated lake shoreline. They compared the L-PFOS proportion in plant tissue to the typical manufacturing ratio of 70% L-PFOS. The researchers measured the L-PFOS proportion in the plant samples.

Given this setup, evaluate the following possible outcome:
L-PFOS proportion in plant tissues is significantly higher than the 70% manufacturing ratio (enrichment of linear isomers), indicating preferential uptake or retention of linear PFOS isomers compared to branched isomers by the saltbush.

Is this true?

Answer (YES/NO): NO